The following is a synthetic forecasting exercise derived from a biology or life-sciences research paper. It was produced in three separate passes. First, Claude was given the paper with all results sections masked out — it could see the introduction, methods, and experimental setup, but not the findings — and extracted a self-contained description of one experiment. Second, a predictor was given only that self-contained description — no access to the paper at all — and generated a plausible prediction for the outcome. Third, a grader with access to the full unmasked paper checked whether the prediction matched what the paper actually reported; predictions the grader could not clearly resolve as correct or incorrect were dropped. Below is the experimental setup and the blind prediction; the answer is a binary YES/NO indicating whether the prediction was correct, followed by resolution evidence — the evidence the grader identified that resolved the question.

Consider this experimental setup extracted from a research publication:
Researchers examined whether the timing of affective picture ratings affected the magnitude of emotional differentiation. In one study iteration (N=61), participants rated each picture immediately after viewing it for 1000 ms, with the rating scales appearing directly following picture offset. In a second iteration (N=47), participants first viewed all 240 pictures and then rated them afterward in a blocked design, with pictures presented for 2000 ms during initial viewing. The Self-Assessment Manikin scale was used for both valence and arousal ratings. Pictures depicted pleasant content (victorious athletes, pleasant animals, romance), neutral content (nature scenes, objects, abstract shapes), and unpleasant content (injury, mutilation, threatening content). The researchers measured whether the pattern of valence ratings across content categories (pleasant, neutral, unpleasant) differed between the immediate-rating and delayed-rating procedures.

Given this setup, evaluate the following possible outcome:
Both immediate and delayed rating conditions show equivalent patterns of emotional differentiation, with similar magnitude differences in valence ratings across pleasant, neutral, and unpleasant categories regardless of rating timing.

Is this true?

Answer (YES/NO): YES